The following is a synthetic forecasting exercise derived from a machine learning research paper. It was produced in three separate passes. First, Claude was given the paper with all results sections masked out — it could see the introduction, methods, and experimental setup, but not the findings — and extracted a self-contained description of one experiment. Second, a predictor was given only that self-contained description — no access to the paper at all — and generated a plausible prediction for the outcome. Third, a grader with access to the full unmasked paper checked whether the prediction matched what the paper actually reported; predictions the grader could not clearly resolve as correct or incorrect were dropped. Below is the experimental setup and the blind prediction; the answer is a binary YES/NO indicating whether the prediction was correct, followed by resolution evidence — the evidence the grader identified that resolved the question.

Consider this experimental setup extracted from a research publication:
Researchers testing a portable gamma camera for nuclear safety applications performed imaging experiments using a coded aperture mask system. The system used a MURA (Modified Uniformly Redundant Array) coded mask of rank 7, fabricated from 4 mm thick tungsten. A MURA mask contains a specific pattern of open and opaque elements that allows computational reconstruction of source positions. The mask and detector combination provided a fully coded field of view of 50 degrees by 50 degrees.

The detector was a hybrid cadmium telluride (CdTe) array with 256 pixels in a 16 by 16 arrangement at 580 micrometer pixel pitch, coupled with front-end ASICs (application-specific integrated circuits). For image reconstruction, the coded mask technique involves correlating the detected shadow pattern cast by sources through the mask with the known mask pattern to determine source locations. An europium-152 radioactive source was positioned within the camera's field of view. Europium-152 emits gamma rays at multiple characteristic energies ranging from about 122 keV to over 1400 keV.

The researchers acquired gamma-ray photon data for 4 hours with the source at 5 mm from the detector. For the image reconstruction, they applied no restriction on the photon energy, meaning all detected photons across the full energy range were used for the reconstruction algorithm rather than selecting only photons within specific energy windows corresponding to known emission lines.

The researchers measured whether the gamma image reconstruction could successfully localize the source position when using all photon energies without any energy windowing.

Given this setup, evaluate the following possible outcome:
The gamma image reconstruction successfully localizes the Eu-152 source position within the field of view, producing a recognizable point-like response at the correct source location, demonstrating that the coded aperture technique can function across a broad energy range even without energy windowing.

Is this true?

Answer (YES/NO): YES